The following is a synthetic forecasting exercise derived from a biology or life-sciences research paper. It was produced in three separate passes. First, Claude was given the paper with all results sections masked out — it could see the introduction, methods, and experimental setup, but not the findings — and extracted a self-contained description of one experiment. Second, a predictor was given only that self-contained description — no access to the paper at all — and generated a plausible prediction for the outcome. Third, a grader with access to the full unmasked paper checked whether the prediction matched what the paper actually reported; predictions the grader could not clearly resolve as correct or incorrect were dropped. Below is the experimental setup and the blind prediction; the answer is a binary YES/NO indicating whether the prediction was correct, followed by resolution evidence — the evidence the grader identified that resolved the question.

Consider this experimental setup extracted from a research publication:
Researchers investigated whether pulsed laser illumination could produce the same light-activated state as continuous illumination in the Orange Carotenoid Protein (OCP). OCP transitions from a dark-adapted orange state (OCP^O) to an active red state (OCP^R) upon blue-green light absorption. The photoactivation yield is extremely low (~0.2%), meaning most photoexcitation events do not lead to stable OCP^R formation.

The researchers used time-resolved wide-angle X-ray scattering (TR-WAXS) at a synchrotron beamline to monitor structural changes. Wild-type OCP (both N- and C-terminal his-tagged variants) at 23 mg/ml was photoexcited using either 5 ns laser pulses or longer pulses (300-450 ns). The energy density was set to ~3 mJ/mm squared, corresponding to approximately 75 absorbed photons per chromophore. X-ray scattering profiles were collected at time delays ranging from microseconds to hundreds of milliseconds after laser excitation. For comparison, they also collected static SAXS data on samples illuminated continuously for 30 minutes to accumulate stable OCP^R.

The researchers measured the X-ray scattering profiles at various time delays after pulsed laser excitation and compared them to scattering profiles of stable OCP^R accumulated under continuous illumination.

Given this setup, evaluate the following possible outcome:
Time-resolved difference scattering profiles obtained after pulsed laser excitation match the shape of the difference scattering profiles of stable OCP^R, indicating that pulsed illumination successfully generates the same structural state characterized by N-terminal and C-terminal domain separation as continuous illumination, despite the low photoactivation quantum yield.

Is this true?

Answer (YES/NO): NO